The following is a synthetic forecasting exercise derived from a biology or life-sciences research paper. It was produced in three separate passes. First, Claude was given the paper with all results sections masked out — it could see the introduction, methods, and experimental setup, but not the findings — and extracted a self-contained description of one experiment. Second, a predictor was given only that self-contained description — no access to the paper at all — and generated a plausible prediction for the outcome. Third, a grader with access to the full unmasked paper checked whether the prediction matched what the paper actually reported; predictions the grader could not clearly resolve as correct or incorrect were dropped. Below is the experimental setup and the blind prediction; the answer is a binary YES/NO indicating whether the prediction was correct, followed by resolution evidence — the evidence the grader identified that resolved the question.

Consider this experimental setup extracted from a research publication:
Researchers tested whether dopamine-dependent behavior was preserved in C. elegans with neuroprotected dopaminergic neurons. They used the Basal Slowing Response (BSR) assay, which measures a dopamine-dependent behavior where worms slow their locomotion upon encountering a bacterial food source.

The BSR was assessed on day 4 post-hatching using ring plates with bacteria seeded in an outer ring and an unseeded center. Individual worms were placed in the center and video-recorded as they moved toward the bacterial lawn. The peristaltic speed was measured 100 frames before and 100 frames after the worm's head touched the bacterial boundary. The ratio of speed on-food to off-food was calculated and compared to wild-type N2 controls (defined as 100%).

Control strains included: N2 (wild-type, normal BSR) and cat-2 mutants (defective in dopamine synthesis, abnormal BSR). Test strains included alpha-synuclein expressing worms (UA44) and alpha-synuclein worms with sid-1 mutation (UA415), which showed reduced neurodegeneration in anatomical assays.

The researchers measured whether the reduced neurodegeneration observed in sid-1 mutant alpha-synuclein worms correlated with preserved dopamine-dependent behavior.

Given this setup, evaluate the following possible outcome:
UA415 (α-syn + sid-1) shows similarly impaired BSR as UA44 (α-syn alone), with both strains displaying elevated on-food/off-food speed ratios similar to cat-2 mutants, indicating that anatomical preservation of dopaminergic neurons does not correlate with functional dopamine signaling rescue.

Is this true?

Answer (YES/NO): NO